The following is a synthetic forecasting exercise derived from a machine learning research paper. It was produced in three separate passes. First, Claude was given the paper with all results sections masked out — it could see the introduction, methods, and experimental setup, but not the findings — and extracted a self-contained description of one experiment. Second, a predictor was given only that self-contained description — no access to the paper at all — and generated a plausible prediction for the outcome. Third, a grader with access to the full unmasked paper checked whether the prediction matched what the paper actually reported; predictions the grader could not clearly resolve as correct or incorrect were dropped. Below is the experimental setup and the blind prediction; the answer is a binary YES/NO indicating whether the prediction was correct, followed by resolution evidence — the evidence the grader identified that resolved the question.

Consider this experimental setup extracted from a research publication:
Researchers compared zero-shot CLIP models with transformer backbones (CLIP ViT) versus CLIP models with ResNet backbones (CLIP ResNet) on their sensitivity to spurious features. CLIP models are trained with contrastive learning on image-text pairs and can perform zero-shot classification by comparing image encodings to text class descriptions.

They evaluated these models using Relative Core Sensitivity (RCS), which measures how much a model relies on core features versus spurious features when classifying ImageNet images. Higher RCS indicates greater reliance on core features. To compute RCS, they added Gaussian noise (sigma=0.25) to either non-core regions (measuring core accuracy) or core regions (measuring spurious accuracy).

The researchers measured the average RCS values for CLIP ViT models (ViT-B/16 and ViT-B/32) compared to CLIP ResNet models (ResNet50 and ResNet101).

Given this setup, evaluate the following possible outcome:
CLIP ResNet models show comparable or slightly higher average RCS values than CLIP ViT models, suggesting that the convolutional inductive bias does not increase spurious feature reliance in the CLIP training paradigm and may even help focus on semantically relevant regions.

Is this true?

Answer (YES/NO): NO